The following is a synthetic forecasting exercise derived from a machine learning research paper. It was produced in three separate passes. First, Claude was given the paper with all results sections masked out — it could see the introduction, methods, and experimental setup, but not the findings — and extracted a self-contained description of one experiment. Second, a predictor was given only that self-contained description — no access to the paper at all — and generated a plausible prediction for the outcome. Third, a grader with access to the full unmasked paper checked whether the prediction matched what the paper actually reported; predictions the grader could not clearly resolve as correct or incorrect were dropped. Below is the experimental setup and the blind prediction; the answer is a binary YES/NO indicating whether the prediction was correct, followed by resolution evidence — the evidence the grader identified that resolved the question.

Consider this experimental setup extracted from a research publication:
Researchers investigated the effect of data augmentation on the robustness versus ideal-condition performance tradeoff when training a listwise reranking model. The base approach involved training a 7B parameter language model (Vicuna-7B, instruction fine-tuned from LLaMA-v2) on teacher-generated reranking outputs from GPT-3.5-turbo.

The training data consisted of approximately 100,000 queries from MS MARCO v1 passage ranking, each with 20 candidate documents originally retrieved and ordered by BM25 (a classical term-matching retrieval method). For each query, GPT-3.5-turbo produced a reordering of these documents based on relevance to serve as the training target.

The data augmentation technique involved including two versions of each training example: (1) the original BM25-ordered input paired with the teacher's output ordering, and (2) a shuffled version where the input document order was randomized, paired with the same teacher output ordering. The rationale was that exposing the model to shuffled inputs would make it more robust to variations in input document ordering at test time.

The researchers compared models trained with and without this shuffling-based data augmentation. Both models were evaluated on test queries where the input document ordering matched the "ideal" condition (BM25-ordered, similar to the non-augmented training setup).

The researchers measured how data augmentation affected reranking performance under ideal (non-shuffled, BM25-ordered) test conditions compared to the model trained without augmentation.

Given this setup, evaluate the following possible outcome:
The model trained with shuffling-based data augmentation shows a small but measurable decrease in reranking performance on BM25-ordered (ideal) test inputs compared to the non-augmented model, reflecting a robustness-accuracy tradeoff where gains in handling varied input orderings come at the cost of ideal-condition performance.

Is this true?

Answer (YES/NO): NO